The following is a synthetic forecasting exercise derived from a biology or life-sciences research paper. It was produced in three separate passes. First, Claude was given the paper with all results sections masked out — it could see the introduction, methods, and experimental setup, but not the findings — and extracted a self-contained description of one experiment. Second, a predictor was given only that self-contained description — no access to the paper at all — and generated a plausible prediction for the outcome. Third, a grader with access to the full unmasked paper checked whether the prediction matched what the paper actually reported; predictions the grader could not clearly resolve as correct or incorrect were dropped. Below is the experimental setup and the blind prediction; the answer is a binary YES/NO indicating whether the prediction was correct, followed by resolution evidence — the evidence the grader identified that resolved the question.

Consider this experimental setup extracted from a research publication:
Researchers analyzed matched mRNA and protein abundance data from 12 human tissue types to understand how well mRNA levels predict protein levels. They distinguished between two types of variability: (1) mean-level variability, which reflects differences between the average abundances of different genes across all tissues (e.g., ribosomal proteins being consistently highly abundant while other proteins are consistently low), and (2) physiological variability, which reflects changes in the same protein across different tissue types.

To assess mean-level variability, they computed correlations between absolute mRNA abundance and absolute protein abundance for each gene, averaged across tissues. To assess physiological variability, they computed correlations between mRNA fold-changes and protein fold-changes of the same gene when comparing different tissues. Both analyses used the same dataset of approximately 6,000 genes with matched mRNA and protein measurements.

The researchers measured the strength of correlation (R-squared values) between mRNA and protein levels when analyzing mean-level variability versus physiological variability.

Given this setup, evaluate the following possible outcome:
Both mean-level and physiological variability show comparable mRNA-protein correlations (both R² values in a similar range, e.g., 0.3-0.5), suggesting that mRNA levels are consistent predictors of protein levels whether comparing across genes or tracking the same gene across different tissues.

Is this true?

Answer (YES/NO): NO